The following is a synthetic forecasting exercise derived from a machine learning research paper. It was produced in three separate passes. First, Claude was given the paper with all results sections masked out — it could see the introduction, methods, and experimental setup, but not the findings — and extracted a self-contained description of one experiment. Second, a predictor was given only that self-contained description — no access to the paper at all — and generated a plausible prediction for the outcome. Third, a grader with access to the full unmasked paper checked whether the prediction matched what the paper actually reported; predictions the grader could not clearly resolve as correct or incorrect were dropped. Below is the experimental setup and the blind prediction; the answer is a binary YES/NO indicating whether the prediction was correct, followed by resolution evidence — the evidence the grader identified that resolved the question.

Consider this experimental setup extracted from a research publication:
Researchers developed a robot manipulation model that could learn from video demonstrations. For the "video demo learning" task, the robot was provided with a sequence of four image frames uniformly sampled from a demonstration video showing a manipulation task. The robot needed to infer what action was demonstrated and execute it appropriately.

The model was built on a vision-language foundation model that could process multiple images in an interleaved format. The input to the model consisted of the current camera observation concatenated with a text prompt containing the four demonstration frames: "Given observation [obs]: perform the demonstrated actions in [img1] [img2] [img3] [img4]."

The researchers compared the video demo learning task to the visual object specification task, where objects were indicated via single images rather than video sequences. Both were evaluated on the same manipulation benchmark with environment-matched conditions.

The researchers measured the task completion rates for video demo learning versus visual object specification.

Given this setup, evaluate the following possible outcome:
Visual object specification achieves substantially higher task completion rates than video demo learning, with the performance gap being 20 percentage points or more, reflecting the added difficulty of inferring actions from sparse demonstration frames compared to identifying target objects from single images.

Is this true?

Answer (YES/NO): NO